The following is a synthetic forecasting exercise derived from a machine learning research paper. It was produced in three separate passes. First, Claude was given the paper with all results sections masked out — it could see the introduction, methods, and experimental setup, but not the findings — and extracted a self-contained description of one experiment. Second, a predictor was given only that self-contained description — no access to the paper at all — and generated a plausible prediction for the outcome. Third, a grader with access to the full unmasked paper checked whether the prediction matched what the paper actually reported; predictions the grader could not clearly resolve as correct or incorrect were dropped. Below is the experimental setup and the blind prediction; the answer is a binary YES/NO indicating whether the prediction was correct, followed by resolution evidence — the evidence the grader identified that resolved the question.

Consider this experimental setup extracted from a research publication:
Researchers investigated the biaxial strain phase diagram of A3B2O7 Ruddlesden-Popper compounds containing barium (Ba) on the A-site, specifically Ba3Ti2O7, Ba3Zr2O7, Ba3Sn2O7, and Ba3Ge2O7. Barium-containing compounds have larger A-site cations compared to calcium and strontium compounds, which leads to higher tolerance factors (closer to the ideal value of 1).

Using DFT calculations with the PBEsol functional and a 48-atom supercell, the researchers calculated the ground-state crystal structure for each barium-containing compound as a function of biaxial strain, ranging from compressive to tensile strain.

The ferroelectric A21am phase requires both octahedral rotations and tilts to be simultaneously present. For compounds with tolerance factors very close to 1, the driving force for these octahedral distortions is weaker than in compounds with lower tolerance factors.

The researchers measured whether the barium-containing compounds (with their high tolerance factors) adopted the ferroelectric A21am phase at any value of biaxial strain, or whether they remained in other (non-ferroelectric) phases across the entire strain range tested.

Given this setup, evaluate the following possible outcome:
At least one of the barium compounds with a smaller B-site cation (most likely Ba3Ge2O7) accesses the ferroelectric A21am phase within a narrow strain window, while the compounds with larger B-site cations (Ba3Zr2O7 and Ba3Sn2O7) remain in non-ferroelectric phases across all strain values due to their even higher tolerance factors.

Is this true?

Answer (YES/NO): NO